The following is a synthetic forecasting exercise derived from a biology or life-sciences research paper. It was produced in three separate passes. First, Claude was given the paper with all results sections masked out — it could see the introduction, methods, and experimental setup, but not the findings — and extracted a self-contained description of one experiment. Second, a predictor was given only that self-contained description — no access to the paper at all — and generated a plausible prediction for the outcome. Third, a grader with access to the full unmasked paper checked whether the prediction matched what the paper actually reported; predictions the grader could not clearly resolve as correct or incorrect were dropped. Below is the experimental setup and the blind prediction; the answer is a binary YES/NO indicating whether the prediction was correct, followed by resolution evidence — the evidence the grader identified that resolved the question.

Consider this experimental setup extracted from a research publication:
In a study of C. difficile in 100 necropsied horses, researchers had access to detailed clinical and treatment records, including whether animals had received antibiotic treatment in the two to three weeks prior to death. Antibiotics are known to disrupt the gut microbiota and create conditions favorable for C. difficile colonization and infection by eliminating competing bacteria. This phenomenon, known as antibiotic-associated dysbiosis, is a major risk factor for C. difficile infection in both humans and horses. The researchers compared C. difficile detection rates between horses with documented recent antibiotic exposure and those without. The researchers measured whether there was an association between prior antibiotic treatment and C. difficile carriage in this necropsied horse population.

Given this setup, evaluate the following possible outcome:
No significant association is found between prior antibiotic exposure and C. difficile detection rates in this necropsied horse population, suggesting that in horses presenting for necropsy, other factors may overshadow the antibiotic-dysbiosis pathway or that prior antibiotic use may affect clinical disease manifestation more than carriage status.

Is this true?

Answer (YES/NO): YES